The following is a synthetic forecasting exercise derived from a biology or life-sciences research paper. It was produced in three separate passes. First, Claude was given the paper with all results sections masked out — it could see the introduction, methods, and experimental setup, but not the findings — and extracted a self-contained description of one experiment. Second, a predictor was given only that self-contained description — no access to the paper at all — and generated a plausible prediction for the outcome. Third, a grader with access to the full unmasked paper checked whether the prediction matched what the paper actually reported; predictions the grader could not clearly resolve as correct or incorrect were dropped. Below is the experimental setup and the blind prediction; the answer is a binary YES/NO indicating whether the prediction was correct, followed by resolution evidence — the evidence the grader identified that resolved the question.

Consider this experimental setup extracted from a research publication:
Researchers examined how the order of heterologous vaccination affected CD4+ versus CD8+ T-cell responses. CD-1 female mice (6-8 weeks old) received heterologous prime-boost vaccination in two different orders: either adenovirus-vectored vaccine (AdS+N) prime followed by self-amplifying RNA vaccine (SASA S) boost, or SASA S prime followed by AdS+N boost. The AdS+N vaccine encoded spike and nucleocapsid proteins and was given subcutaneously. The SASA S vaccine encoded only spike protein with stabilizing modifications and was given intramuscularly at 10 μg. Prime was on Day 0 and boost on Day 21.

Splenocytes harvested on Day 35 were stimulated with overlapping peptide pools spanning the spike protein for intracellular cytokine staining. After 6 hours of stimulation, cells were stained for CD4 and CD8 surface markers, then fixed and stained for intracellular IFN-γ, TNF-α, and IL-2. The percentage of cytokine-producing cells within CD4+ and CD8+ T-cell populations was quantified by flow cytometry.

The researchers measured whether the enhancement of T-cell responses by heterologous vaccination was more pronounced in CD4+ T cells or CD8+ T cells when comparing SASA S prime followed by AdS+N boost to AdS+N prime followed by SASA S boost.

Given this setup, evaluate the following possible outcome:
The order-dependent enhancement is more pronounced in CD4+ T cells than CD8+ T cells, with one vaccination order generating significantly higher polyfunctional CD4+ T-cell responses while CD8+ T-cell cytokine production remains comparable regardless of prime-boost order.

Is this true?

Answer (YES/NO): NO